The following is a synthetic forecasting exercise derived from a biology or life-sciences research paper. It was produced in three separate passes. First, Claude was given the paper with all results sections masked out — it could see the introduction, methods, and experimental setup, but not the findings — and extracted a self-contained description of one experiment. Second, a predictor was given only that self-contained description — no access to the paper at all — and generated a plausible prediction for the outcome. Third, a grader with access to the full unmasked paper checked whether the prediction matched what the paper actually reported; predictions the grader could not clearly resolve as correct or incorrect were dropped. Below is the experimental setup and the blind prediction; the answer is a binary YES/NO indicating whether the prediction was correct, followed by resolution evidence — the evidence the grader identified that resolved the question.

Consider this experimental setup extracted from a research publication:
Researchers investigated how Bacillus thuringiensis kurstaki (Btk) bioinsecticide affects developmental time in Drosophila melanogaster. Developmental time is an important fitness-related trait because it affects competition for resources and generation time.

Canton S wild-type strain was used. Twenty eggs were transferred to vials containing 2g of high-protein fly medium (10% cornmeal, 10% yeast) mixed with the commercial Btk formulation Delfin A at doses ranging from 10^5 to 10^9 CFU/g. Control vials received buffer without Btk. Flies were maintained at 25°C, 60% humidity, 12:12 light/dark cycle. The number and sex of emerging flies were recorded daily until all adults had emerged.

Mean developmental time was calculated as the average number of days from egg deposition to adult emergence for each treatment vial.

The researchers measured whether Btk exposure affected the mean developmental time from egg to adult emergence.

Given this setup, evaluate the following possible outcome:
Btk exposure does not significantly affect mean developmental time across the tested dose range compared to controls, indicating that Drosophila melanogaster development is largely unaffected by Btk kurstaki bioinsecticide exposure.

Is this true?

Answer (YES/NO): NO